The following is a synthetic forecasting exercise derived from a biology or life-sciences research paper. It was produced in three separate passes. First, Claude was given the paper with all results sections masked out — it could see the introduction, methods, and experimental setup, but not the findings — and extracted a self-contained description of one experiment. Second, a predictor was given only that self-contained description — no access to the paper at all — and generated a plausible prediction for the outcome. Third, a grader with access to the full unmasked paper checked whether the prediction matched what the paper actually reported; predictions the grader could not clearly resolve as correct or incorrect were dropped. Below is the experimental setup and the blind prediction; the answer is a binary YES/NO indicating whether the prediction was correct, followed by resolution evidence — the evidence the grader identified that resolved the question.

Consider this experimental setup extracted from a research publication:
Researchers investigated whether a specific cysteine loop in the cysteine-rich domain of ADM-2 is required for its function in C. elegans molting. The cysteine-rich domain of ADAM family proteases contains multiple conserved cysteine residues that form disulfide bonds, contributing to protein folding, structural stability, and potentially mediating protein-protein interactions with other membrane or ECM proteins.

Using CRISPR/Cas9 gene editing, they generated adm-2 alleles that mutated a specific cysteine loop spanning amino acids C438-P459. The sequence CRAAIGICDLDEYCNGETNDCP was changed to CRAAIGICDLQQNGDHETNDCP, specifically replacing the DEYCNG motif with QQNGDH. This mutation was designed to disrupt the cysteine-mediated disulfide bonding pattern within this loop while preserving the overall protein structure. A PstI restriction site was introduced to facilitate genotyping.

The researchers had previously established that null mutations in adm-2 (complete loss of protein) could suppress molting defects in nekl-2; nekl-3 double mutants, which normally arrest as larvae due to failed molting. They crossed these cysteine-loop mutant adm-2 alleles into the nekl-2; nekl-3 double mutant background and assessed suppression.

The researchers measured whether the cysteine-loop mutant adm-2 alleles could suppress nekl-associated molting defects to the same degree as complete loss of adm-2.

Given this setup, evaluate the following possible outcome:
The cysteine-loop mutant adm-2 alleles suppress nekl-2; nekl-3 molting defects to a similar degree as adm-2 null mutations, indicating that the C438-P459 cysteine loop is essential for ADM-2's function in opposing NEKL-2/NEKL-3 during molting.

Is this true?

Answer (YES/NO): YES